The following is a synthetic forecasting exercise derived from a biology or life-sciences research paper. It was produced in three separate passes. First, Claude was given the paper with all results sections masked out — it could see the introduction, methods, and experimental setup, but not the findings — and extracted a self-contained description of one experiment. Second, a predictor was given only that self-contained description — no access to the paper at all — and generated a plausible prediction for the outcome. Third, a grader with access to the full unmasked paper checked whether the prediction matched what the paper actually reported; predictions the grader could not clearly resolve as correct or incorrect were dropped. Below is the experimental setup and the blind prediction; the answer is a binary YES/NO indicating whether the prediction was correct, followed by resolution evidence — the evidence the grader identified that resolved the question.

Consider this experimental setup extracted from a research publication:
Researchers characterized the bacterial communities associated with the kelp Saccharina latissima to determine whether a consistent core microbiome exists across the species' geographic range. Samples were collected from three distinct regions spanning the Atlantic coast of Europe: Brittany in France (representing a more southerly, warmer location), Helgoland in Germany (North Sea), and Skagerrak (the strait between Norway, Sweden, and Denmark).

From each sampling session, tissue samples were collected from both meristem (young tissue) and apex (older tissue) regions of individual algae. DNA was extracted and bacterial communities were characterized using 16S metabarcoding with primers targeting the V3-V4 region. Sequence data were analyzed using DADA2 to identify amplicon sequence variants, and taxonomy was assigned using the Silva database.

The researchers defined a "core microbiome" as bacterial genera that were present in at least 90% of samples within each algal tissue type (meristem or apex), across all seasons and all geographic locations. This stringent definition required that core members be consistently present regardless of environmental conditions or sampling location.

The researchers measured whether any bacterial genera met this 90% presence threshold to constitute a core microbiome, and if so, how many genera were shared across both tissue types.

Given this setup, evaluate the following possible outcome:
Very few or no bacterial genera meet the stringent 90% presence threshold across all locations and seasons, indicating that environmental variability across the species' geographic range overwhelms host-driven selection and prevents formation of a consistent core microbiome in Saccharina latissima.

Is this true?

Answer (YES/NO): NO